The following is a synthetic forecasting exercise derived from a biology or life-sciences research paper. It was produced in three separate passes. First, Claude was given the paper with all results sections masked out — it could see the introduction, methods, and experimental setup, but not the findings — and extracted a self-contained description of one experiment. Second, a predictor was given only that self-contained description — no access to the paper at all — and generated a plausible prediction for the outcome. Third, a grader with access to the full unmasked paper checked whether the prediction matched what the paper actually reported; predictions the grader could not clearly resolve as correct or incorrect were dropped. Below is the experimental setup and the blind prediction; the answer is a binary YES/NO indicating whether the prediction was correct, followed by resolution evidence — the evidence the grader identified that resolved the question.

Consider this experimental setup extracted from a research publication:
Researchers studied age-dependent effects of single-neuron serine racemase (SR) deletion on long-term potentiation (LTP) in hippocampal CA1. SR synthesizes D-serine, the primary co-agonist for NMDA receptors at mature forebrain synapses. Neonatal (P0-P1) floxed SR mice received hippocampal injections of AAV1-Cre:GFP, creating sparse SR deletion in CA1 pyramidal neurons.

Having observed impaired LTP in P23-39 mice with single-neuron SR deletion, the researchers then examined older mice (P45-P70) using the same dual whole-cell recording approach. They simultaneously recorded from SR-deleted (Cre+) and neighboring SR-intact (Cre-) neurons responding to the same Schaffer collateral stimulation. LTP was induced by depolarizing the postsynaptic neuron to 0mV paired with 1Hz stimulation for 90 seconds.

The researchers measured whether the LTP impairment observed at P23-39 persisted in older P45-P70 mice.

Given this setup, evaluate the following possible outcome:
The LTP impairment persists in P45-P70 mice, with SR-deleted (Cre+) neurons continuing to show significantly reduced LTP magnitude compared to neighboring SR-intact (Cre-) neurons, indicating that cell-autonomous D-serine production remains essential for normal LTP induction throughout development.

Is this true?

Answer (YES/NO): NO